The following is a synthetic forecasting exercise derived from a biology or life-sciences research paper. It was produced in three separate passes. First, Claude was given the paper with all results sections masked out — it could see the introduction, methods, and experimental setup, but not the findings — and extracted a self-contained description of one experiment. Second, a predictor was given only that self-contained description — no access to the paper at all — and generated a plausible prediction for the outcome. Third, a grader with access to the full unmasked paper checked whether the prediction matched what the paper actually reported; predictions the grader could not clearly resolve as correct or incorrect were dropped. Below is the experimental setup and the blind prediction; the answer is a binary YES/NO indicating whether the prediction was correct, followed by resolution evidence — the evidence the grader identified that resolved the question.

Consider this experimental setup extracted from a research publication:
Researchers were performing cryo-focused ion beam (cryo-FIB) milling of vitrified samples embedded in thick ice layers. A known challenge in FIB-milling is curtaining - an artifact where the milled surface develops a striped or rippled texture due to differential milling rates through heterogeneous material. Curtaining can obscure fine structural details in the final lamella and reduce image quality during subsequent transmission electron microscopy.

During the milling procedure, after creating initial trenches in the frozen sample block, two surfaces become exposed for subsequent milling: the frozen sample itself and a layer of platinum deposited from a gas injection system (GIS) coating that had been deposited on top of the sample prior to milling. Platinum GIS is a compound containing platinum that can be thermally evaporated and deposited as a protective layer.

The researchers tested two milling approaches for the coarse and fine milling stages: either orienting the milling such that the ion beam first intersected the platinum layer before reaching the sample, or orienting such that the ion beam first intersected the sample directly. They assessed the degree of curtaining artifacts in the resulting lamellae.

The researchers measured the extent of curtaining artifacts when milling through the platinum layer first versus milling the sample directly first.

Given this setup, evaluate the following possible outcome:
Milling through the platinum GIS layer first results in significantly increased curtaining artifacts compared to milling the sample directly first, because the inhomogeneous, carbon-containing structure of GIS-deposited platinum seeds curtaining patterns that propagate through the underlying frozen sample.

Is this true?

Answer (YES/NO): NO